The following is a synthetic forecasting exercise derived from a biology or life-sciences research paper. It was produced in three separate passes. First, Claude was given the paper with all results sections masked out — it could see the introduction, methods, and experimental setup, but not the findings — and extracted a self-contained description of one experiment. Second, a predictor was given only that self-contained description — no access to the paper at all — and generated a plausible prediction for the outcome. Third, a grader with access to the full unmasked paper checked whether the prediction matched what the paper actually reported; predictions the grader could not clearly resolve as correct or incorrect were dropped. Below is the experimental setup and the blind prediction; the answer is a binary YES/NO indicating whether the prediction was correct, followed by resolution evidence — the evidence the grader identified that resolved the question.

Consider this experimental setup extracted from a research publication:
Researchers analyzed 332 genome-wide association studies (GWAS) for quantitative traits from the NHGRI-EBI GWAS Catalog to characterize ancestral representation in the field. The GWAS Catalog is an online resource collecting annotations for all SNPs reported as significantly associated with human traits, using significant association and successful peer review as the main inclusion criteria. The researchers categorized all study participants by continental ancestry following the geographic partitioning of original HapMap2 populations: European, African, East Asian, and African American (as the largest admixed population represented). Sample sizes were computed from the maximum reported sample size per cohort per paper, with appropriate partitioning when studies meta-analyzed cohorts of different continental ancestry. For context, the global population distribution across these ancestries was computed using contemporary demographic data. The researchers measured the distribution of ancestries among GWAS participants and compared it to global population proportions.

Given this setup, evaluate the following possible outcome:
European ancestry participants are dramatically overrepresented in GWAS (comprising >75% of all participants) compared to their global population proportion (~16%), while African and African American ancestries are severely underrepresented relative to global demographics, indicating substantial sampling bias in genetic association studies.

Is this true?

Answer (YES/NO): YES